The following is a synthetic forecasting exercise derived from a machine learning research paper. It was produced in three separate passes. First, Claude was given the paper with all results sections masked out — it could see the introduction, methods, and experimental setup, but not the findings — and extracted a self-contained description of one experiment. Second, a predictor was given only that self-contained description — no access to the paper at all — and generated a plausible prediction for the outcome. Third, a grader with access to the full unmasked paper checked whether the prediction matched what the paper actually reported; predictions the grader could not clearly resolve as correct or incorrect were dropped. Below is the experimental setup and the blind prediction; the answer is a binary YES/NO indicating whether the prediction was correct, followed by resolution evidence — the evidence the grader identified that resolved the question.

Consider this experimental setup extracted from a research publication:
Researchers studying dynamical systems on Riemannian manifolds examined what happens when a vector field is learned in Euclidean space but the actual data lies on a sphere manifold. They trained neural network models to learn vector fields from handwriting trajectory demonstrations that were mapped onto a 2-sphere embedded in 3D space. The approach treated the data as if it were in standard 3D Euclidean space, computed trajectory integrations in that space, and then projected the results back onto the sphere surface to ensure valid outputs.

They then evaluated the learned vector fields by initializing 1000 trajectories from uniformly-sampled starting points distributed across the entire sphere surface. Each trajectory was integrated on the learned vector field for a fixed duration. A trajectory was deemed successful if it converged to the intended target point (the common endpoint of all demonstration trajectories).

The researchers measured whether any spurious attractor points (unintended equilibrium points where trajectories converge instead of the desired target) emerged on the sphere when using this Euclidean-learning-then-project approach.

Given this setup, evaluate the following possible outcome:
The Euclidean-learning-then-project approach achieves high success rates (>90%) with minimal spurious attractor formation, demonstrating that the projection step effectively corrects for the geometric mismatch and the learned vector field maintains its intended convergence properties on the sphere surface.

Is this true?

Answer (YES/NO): NO